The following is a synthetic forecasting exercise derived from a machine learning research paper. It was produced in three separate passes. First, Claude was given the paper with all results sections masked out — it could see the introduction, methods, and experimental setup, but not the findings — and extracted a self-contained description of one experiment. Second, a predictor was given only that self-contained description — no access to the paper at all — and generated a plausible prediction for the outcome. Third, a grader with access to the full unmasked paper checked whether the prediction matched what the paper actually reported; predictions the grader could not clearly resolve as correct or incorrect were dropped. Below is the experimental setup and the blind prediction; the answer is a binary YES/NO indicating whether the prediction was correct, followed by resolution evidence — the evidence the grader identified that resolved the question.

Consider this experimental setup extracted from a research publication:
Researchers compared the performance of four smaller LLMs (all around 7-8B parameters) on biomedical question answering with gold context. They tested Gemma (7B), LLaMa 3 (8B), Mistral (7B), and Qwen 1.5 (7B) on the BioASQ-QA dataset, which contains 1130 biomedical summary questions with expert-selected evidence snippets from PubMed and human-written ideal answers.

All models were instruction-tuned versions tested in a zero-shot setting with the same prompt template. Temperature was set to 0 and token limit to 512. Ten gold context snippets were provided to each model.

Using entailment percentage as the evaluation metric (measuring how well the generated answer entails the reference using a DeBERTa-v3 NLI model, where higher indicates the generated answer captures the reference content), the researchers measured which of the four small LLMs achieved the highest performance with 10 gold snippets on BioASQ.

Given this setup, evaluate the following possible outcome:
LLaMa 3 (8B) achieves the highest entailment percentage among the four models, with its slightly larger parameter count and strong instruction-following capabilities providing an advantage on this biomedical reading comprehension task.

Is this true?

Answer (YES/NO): NO